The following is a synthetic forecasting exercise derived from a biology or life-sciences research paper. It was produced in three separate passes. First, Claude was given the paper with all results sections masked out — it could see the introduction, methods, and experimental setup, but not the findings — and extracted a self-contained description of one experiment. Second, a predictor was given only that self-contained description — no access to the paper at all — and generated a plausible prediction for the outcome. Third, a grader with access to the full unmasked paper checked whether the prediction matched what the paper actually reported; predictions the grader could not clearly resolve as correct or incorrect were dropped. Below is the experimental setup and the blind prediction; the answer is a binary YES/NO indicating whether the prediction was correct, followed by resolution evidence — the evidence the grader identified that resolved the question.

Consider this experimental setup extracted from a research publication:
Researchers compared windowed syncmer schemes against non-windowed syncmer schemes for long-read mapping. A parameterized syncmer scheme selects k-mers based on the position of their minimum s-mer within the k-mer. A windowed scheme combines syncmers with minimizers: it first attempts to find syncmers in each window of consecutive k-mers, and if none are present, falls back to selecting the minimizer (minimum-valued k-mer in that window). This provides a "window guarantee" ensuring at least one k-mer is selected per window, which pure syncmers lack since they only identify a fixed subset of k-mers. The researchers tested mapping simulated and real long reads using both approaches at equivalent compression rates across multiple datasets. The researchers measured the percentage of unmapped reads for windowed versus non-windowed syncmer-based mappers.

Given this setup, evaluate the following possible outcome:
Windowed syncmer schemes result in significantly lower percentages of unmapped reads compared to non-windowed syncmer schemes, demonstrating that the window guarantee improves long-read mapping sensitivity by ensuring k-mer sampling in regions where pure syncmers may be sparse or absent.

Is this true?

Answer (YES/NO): NO